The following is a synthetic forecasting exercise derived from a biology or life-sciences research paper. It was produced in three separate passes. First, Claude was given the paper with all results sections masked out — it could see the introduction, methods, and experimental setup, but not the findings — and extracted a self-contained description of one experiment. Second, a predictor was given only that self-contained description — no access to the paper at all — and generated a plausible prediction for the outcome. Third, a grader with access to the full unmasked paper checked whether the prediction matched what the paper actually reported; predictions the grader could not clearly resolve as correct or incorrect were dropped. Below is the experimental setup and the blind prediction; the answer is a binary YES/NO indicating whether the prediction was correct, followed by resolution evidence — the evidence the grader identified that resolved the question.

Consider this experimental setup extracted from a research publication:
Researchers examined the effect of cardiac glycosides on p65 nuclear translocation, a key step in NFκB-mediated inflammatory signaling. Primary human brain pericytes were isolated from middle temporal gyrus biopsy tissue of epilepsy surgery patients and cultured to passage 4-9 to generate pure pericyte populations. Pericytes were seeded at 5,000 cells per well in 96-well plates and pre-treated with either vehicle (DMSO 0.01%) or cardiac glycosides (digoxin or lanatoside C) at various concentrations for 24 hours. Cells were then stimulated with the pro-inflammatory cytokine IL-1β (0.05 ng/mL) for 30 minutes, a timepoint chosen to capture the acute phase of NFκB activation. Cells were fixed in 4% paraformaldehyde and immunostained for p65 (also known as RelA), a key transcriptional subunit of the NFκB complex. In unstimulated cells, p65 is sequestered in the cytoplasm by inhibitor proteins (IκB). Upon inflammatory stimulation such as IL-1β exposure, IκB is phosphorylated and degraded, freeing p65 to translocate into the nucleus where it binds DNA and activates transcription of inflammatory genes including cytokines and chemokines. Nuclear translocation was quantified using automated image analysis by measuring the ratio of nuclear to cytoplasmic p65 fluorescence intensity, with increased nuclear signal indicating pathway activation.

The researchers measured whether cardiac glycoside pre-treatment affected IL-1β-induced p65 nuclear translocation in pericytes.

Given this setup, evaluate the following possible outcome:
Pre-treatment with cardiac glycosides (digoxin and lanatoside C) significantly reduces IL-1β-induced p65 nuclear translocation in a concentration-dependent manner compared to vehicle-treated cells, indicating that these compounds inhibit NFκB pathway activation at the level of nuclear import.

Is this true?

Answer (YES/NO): NO